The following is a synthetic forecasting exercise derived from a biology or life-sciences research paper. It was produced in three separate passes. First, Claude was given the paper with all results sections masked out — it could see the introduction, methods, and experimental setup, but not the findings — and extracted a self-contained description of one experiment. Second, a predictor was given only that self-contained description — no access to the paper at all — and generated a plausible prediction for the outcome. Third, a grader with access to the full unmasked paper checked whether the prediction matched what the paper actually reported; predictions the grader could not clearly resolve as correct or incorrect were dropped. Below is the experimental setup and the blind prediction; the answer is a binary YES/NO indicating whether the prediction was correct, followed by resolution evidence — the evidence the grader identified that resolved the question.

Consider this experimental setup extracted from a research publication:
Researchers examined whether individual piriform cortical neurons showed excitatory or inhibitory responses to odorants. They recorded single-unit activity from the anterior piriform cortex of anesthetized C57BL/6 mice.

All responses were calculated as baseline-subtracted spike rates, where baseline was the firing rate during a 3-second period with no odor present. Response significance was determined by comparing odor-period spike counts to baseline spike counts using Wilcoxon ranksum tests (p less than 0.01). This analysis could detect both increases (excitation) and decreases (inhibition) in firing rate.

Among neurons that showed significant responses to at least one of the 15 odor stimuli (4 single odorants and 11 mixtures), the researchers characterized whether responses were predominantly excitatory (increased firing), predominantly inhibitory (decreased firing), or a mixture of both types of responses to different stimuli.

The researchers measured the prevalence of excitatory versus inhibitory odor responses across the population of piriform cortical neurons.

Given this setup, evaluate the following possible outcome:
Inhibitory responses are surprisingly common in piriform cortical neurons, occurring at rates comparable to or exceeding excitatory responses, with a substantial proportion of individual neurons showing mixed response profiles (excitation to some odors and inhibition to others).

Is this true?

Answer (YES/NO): NO